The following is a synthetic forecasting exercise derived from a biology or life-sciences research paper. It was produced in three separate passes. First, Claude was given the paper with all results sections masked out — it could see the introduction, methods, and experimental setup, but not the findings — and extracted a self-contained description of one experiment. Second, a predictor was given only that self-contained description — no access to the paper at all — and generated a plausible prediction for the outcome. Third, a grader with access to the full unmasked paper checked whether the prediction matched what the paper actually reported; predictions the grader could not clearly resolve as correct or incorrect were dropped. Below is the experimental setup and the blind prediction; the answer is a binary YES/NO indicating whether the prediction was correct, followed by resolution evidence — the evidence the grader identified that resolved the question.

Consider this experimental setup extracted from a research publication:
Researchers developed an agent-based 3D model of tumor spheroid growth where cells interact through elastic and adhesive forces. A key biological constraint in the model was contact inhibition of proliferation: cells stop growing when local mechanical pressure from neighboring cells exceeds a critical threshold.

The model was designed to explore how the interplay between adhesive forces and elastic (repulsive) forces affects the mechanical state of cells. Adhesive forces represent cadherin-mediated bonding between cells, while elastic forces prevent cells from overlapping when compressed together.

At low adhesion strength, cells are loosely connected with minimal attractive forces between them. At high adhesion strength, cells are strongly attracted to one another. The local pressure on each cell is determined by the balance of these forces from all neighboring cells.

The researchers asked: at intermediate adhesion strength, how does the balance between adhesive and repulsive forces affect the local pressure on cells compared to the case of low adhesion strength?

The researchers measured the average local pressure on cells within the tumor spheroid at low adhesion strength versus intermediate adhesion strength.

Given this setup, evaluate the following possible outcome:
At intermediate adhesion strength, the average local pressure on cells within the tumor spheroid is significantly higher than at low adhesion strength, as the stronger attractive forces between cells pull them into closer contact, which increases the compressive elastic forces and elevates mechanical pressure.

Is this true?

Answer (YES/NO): NO